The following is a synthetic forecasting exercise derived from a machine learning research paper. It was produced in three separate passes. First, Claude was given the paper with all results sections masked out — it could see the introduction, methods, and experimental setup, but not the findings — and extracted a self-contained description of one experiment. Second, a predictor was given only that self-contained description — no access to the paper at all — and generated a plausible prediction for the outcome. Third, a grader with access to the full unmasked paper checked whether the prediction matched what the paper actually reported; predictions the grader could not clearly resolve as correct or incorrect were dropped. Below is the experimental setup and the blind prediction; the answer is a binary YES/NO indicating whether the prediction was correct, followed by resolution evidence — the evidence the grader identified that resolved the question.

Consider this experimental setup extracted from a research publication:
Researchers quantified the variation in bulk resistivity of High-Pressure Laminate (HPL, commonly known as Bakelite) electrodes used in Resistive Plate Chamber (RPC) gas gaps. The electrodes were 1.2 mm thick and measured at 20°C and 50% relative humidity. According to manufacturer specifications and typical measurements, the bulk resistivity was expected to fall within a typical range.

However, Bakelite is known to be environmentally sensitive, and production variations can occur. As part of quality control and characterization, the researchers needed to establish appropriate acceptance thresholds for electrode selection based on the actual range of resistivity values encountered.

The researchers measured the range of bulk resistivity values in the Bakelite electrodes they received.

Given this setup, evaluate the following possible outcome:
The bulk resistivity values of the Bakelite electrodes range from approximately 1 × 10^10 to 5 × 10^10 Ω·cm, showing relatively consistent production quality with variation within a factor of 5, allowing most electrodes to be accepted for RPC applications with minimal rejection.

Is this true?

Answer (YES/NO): NO